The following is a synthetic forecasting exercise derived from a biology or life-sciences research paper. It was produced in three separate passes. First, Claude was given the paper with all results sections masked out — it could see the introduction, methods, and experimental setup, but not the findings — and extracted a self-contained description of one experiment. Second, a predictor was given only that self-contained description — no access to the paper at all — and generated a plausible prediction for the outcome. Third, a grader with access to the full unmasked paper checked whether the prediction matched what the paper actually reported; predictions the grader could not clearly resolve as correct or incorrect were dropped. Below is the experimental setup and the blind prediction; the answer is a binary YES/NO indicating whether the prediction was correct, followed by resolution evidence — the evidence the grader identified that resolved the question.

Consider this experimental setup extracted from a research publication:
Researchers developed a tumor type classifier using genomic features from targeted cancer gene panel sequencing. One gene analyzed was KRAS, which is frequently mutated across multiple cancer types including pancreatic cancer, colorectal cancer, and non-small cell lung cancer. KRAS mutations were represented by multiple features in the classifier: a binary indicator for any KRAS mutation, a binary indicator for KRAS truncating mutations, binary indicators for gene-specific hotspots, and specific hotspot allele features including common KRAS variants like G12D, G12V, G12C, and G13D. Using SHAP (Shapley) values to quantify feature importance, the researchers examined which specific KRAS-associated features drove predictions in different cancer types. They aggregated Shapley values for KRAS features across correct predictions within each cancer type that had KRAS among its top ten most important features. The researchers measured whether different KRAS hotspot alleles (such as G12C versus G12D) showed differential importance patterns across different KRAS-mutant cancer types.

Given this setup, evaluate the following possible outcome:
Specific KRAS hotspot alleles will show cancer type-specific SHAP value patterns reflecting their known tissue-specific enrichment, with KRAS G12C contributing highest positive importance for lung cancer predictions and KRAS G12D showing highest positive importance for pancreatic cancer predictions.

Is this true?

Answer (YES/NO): NO